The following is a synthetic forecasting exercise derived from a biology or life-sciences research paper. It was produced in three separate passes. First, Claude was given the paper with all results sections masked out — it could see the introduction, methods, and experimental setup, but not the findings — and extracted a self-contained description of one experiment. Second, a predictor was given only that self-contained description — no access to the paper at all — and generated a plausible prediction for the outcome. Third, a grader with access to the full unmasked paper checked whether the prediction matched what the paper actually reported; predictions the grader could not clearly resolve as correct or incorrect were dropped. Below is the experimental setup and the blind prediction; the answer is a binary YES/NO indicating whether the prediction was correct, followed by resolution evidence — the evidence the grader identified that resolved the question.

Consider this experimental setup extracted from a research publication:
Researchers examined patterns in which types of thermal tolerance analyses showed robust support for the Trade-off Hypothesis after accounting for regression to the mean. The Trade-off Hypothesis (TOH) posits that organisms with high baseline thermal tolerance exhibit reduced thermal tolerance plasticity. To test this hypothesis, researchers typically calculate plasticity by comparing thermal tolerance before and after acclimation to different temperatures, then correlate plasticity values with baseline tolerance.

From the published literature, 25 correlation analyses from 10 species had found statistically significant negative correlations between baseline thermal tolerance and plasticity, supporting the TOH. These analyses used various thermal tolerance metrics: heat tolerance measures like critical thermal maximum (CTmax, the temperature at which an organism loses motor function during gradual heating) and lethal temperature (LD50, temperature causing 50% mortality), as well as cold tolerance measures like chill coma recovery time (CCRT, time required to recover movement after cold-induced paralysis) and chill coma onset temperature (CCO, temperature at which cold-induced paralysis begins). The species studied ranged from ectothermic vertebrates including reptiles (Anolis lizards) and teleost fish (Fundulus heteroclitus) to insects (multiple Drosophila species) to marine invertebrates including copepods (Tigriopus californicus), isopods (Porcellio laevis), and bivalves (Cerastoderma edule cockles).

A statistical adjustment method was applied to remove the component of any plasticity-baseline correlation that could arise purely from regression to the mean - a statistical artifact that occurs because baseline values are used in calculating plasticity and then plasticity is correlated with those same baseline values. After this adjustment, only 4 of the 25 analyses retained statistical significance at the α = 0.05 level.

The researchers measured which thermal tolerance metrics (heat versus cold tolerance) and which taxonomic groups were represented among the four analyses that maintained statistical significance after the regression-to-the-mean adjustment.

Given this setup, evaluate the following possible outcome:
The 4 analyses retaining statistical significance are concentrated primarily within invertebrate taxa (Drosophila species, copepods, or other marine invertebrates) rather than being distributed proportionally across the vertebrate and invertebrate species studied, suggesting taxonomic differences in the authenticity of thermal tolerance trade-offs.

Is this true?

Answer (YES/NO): YES